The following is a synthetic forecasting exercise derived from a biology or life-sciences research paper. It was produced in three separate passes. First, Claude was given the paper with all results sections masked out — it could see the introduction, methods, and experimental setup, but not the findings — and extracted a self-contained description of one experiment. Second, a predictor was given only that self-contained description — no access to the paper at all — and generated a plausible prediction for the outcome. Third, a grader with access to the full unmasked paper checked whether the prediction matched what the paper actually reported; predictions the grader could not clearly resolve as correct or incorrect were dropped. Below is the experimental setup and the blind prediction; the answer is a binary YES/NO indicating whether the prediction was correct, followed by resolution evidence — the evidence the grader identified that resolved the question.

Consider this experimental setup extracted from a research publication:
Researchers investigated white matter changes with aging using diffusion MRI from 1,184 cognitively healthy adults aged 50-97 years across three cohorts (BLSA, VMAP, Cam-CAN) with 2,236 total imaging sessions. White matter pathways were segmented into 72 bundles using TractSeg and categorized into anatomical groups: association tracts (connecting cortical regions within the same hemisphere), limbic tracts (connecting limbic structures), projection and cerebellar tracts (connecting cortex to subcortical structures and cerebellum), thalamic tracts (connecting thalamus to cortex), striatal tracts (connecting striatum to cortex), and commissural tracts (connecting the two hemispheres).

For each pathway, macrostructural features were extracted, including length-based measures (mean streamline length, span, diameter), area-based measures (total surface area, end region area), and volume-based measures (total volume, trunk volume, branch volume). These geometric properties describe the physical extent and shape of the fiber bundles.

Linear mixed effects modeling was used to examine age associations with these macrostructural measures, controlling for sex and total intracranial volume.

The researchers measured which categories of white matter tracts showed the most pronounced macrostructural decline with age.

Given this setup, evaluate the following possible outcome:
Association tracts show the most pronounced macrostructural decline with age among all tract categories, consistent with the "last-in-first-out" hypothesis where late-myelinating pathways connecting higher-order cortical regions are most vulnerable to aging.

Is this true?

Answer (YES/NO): NO